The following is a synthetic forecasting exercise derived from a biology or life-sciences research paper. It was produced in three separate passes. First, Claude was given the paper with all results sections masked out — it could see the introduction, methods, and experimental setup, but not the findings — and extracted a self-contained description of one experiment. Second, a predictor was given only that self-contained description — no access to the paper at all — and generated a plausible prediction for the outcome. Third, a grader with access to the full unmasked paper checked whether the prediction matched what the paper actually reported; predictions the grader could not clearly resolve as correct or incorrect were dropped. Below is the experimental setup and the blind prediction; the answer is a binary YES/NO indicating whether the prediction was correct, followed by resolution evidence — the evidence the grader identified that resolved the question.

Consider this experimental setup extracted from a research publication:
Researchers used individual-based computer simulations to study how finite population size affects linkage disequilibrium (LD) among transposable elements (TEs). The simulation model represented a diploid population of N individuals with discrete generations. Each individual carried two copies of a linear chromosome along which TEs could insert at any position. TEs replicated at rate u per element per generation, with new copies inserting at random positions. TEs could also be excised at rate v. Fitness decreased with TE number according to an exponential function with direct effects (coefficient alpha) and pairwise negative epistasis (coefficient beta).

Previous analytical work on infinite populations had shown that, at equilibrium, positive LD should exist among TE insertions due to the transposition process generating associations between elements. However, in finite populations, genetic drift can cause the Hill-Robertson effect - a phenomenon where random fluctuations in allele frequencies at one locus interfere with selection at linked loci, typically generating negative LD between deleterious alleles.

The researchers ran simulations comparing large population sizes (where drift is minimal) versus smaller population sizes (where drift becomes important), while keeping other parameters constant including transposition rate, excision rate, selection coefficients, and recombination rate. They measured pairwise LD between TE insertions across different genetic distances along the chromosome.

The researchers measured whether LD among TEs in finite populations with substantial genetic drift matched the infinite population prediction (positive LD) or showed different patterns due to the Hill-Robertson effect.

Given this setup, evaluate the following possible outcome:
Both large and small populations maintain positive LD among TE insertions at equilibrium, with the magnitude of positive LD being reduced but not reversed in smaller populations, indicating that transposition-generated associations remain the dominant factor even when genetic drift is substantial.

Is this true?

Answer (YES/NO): NO